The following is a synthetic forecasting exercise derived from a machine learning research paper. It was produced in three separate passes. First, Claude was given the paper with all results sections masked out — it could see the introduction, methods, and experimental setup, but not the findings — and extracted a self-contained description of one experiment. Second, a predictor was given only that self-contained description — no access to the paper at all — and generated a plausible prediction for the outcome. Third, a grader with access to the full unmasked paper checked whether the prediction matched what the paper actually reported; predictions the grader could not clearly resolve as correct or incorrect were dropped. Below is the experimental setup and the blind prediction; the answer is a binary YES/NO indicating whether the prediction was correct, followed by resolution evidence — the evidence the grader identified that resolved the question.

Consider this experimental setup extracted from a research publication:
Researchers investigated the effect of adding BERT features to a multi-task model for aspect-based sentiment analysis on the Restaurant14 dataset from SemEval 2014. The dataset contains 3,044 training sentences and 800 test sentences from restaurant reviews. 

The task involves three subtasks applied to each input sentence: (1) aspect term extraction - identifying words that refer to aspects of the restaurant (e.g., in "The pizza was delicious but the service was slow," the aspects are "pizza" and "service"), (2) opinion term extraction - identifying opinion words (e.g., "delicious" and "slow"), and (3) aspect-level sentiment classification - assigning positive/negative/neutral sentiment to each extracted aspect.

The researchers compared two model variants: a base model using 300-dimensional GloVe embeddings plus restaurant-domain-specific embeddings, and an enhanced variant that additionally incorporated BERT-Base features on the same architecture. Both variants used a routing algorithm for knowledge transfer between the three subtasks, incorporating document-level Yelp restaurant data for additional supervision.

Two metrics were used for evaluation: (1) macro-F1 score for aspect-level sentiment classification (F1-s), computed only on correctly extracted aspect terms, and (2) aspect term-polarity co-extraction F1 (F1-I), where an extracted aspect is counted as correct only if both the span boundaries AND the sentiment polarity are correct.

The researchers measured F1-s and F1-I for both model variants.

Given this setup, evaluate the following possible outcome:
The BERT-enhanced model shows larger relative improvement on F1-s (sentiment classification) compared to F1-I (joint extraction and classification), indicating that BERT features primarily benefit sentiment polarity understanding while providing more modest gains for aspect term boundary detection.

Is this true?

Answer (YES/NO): NO